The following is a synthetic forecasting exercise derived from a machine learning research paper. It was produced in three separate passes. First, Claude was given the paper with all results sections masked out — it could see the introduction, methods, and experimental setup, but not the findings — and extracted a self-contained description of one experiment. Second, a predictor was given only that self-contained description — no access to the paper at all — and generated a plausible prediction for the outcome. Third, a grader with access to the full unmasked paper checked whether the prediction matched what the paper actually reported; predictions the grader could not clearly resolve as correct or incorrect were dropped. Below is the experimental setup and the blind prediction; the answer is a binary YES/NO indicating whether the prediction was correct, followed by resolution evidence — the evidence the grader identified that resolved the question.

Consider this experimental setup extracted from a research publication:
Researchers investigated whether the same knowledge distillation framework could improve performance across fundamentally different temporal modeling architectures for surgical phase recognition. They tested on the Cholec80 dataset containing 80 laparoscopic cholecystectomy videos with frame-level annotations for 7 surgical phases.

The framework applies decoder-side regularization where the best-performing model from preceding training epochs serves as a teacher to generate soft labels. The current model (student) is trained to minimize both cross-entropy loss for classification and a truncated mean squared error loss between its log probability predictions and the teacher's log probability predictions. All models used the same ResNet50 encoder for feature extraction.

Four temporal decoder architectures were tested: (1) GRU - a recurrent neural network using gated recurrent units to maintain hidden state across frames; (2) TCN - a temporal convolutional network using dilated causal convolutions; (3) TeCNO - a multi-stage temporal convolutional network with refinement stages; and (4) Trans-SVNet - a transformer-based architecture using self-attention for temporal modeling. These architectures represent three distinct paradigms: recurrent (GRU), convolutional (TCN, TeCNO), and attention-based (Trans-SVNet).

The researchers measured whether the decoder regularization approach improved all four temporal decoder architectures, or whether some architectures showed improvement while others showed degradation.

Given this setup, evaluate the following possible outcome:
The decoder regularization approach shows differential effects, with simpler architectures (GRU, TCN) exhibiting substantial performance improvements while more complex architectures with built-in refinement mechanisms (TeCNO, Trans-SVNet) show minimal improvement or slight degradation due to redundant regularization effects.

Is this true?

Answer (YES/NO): NO